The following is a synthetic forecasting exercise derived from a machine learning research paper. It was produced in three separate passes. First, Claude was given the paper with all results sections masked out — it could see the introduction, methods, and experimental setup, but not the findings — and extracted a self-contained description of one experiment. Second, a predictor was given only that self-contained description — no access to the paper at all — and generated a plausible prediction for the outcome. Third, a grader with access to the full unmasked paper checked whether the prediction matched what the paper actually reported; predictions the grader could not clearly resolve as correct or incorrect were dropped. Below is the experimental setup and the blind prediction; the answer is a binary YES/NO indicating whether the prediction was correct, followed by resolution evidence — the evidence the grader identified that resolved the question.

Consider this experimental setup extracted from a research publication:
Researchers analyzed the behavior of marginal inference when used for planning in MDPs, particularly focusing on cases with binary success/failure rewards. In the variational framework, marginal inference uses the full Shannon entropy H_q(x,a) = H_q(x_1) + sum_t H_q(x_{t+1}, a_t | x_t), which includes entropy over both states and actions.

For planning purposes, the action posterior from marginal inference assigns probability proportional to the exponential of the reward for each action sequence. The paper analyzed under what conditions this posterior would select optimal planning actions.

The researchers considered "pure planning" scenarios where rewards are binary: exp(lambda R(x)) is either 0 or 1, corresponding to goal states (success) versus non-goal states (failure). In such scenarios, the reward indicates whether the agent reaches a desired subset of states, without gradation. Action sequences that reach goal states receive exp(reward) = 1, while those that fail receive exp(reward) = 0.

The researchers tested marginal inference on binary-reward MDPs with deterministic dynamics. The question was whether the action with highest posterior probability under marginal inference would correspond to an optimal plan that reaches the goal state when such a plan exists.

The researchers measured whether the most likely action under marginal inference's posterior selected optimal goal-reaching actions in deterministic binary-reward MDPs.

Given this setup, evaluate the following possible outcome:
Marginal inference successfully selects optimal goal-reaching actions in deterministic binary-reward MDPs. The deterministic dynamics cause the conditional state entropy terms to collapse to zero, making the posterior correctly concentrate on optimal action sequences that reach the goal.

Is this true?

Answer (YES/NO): YES